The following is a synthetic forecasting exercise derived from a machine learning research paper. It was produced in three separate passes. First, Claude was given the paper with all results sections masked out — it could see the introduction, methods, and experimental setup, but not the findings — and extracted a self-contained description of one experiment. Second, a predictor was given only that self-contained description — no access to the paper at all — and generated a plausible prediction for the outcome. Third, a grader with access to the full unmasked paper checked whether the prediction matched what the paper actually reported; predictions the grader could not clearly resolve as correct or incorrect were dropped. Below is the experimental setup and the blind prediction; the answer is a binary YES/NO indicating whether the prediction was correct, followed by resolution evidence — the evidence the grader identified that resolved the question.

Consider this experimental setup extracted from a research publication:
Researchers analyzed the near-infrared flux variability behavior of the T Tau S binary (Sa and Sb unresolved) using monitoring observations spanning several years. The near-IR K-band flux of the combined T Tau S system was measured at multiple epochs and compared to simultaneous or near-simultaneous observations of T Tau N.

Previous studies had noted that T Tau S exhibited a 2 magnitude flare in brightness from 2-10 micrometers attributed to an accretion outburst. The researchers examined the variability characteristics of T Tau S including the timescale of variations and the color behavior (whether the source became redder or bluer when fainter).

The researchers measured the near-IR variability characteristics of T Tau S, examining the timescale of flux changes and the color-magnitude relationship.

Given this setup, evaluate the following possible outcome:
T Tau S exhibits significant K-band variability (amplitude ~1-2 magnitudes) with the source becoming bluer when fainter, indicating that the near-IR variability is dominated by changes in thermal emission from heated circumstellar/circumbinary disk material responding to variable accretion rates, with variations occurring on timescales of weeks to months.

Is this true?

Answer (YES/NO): NO